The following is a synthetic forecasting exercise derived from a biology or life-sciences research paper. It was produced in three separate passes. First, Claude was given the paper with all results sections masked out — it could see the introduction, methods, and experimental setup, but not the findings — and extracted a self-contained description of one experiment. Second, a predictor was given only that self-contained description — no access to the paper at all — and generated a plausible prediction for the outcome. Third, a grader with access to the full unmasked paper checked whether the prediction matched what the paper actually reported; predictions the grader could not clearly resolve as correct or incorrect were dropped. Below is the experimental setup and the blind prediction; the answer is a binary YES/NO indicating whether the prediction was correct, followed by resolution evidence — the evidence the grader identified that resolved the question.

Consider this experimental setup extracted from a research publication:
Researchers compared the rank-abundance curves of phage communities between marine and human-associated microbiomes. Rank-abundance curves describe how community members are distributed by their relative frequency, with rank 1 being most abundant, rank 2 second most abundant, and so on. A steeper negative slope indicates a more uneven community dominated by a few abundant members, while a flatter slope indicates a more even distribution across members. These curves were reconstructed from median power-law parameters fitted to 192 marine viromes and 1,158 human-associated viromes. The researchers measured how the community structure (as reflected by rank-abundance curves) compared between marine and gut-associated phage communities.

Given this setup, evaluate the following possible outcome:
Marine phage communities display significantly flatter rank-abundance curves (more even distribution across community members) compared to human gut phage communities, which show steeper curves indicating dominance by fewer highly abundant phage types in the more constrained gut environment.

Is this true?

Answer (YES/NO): NO